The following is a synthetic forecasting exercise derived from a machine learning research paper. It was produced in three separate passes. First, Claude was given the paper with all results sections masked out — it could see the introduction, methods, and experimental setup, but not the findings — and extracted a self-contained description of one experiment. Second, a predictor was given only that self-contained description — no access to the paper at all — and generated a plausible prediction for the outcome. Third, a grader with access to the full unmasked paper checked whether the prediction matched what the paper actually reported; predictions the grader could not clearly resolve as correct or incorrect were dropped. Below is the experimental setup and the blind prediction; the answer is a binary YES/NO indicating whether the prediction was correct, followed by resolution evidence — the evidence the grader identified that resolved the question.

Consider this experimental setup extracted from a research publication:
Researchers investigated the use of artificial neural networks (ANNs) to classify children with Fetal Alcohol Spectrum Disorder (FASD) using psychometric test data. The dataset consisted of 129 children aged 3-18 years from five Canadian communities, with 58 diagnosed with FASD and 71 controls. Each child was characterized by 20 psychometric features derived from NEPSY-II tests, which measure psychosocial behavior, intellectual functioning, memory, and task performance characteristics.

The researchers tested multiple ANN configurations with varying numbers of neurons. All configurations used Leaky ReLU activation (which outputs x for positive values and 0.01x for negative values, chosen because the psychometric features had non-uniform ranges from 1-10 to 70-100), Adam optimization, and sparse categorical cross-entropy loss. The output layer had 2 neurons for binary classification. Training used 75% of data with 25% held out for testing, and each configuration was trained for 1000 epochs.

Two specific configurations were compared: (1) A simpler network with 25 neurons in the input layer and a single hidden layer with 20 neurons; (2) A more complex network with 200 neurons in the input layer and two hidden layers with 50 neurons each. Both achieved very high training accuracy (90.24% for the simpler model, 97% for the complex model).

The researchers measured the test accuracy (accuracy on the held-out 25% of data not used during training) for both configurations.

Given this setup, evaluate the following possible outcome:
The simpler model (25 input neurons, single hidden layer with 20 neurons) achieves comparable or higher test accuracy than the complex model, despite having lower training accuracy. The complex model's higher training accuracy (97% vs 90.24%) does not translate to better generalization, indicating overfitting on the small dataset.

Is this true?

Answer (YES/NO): YES